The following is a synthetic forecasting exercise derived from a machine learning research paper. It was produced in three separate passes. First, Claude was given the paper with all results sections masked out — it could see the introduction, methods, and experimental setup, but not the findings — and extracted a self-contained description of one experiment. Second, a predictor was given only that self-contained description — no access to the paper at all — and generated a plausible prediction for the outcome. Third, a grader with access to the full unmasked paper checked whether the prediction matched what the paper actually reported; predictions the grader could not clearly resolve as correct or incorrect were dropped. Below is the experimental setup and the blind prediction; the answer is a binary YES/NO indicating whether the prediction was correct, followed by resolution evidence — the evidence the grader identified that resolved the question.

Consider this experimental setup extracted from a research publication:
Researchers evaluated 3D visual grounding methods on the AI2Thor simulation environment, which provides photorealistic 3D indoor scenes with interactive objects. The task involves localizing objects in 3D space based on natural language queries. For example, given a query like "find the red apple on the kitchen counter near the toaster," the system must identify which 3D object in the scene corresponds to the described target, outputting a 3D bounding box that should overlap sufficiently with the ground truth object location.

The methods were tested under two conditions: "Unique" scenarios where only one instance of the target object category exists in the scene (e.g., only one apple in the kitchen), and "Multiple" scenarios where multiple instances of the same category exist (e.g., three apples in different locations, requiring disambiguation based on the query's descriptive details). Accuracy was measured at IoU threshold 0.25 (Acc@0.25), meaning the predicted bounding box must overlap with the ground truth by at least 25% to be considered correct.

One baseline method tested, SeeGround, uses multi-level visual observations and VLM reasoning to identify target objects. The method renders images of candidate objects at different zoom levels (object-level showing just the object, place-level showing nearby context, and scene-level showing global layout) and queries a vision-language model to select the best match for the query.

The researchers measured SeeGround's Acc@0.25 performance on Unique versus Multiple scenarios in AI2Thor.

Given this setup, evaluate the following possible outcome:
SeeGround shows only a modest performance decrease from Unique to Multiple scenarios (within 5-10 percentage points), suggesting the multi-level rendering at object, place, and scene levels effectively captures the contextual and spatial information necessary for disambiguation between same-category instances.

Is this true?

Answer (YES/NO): NO